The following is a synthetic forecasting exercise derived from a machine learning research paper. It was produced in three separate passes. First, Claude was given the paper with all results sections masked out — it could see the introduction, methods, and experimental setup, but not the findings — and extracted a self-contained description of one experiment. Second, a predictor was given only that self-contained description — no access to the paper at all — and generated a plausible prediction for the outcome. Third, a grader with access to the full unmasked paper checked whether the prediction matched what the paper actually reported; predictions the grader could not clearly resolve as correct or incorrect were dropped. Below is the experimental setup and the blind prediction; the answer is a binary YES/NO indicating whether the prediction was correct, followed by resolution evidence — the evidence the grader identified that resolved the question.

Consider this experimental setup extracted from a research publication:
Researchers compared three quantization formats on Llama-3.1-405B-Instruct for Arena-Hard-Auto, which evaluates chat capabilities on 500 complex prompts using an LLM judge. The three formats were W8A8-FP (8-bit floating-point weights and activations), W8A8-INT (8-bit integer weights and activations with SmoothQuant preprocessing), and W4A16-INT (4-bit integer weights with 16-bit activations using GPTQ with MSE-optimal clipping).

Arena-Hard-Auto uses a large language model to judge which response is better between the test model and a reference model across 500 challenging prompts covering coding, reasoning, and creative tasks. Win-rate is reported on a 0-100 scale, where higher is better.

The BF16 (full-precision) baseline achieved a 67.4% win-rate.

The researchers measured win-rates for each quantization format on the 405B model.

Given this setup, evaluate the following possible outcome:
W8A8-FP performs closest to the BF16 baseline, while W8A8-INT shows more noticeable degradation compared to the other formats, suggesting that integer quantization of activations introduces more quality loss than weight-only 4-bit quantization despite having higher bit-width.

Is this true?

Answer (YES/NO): YES